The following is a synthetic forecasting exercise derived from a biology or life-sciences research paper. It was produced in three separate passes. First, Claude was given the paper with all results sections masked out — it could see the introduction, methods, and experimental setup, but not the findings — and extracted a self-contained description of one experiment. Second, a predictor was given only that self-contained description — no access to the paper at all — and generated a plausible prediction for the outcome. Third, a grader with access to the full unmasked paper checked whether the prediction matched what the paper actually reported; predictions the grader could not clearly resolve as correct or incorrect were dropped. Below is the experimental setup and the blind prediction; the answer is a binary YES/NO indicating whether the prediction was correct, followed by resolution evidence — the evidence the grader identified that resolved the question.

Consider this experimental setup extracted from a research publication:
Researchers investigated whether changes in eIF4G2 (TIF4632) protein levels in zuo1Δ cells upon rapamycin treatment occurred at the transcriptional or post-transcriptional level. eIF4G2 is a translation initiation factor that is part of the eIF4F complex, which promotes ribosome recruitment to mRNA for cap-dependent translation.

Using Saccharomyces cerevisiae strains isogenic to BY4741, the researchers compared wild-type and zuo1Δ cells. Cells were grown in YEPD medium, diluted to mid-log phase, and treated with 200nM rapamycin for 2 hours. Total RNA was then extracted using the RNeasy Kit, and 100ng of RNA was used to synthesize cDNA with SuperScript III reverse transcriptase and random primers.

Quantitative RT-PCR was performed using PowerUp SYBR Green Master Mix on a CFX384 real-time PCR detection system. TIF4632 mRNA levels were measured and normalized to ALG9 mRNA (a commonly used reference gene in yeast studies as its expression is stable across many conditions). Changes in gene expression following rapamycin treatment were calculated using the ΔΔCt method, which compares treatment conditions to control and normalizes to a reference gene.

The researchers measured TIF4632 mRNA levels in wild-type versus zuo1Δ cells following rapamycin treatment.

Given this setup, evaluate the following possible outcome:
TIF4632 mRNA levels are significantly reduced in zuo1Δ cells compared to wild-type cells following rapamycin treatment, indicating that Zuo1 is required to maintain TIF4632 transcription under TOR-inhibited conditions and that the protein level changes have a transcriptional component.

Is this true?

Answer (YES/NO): NO